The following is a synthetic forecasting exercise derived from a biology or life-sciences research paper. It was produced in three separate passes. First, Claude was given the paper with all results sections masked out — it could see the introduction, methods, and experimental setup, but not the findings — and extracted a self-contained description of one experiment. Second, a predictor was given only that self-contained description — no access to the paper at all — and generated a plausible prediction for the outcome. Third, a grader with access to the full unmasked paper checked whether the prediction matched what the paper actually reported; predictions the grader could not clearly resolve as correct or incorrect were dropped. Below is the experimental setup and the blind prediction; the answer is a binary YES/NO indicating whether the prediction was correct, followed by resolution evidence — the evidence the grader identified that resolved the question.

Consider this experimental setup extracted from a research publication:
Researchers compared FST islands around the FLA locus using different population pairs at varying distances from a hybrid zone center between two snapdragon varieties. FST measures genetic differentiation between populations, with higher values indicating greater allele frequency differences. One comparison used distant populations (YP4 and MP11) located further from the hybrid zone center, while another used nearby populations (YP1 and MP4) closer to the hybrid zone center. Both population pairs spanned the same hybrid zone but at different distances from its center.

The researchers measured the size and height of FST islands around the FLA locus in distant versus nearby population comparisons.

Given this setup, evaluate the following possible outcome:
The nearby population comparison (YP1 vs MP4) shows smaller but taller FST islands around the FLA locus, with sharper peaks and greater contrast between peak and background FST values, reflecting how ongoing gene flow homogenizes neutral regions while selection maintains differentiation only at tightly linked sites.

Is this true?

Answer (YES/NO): NO